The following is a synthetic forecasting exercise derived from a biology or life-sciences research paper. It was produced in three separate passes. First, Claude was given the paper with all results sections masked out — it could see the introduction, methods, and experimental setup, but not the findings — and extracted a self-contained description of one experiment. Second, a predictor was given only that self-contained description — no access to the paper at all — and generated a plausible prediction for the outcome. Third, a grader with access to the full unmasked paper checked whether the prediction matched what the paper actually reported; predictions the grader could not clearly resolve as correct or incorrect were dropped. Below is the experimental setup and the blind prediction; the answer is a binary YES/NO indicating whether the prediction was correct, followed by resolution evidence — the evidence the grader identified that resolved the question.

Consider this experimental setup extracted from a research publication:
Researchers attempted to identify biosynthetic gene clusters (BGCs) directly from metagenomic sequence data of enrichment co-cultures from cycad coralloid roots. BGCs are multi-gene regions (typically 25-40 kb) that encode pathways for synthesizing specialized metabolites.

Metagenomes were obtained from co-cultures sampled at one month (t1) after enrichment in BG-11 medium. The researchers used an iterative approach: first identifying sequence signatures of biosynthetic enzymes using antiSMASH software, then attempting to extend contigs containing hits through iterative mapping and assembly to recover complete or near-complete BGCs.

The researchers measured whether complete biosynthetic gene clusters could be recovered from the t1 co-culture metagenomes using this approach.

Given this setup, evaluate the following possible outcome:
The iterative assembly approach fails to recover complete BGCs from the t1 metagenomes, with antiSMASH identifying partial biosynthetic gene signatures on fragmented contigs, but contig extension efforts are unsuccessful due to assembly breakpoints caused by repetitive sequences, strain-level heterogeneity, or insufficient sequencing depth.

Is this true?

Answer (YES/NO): YES